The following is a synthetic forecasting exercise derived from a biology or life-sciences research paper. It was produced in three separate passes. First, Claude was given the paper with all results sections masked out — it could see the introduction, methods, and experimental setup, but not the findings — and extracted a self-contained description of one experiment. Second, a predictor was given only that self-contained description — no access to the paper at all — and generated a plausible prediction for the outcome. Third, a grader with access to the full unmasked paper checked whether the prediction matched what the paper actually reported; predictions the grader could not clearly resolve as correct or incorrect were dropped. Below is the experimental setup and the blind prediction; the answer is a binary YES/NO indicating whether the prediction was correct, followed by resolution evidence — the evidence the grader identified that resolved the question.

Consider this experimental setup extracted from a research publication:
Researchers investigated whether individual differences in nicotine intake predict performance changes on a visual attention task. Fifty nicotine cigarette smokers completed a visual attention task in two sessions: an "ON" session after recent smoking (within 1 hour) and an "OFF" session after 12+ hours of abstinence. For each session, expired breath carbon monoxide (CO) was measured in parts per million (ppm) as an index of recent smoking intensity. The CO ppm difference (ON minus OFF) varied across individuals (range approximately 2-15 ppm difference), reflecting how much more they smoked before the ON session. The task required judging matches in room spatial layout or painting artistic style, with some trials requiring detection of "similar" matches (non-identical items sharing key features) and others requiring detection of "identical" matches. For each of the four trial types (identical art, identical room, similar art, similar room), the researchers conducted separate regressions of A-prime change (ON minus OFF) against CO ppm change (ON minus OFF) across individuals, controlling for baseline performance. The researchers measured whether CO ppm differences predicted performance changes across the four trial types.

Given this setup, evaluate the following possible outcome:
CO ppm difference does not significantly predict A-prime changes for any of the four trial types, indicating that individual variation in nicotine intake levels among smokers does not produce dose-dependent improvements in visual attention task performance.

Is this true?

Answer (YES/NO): NO